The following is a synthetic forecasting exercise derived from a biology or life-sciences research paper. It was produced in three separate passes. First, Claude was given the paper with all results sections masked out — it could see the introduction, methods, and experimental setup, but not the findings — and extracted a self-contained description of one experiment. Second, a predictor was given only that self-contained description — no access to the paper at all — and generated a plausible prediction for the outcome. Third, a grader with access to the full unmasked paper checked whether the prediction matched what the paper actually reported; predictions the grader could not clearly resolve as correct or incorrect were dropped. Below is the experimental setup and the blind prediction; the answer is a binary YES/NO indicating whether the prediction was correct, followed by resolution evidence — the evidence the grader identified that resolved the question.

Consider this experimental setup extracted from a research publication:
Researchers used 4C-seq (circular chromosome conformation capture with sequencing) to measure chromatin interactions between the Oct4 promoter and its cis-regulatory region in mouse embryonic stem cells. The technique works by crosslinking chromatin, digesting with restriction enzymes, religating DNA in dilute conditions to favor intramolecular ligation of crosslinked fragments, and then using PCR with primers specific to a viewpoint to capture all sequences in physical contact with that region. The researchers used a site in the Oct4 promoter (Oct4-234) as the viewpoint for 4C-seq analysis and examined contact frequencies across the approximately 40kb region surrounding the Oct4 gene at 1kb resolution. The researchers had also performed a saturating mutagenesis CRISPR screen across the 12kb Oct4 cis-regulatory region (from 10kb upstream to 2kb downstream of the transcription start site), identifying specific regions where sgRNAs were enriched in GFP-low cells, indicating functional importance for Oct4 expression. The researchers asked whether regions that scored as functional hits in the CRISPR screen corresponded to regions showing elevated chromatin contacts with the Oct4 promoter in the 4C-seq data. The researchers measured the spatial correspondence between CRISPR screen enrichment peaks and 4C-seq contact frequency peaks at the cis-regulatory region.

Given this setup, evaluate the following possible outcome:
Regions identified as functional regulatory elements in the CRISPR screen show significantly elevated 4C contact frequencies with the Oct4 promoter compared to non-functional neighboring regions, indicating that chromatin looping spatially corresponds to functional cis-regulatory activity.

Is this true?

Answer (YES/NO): NO